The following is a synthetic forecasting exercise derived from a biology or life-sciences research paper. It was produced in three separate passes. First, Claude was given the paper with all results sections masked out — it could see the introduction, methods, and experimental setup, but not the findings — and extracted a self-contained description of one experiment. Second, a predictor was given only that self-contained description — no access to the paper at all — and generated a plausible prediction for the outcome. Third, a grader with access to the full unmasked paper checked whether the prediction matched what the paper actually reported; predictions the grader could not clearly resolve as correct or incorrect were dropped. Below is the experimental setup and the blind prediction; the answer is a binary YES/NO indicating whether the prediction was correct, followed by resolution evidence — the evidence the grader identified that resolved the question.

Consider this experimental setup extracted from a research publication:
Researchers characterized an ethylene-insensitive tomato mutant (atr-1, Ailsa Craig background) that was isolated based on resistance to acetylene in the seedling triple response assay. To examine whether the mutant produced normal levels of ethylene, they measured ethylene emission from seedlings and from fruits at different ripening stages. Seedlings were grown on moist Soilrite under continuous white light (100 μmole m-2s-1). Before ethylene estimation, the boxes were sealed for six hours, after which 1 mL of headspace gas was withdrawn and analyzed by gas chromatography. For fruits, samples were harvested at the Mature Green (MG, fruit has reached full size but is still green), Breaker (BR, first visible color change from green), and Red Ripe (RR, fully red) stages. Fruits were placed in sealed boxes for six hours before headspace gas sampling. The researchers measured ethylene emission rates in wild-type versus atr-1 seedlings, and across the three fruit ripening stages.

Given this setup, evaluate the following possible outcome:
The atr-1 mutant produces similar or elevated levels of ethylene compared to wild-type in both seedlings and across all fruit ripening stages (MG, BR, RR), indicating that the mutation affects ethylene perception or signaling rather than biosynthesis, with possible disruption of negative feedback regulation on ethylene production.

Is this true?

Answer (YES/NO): NO